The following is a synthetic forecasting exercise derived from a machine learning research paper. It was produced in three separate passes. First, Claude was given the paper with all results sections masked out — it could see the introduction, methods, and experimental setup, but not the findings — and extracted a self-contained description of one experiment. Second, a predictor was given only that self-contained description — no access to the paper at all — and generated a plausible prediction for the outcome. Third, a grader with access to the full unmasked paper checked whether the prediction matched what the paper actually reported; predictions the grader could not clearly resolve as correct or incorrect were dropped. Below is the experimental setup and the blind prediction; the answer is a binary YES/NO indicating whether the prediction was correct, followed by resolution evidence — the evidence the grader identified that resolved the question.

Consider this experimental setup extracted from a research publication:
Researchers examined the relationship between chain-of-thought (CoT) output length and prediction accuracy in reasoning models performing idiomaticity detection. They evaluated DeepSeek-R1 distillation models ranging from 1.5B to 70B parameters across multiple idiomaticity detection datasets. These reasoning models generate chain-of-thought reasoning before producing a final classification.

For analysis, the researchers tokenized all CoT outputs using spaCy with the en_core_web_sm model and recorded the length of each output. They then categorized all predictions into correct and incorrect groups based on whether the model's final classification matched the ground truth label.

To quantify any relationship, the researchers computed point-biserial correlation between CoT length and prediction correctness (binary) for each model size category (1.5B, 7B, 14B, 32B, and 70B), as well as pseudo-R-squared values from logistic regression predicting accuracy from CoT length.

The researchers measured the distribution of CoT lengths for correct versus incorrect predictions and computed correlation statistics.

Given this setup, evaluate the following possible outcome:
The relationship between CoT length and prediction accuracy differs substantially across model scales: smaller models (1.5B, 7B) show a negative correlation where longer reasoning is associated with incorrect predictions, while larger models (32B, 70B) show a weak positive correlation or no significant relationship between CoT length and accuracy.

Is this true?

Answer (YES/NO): NO